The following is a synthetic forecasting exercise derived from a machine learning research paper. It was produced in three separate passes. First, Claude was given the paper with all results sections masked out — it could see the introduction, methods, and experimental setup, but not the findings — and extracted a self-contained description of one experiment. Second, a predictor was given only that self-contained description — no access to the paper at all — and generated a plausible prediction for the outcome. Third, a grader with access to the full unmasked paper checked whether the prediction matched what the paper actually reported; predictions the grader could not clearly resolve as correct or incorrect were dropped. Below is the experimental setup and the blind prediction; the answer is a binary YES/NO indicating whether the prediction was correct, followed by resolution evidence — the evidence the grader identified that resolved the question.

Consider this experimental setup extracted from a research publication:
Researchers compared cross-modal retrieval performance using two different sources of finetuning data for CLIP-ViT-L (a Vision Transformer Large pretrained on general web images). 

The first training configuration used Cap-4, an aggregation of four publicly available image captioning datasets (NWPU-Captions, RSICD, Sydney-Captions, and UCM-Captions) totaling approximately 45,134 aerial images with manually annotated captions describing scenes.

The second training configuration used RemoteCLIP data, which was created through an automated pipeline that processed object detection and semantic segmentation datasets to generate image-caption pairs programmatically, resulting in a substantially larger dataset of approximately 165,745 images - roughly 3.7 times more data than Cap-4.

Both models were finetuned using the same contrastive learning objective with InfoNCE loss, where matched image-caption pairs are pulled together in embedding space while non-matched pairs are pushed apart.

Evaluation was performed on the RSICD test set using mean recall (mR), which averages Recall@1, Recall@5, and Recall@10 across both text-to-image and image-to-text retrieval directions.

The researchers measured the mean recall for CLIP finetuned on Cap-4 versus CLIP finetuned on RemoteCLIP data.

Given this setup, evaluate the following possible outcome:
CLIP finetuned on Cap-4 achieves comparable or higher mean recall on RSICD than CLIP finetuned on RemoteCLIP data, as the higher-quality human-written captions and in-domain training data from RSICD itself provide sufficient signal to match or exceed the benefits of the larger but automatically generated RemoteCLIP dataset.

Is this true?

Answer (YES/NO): NO